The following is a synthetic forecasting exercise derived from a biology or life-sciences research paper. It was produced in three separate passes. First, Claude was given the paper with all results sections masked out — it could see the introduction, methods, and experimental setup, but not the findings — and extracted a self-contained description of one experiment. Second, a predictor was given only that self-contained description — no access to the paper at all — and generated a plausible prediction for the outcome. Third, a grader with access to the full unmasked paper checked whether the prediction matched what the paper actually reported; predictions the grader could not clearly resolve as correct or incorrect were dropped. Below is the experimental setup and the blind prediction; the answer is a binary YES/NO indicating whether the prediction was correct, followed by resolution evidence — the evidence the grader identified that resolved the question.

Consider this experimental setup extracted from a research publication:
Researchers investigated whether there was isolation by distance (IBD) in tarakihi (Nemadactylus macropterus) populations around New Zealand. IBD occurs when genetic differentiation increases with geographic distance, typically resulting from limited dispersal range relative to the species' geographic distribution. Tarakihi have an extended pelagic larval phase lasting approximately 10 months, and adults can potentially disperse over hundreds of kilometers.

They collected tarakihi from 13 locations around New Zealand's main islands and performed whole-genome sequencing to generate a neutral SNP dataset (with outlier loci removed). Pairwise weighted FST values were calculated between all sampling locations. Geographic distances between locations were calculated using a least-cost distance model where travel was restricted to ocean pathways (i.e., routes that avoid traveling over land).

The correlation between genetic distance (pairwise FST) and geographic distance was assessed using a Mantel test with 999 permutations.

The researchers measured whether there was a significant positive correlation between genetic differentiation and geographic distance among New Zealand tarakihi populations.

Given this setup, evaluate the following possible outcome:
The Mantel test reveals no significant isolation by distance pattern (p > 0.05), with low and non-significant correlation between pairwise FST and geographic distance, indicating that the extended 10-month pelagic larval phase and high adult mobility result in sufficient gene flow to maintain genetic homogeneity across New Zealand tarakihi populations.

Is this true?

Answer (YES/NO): YES